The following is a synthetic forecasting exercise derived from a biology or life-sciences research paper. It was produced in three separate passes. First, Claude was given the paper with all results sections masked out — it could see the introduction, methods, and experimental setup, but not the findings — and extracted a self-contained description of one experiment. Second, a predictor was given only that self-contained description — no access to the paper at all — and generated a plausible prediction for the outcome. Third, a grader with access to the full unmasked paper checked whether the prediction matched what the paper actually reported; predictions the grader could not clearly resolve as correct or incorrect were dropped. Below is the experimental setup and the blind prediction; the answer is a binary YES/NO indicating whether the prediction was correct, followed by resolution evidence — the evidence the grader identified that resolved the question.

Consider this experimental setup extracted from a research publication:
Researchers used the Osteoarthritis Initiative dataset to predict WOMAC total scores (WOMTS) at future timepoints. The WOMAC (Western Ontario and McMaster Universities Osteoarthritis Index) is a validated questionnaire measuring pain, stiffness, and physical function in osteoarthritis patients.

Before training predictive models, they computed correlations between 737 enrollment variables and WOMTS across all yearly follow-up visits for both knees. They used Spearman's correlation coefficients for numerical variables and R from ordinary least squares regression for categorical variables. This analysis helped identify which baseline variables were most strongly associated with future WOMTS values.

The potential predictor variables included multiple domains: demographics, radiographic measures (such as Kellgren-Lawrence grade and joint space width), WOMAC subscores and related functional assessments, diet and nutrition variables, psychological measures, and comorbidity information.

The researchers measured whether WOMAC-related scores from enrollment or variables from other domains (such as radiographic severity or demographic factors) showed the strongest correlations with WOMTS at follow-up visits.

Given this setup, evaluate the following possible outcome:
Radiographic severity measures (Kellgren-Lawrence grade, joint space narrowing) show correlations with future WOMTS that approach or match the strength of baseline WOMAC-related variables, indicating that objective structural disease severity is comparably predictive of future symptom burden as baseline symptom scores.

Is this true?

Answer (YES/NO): NO